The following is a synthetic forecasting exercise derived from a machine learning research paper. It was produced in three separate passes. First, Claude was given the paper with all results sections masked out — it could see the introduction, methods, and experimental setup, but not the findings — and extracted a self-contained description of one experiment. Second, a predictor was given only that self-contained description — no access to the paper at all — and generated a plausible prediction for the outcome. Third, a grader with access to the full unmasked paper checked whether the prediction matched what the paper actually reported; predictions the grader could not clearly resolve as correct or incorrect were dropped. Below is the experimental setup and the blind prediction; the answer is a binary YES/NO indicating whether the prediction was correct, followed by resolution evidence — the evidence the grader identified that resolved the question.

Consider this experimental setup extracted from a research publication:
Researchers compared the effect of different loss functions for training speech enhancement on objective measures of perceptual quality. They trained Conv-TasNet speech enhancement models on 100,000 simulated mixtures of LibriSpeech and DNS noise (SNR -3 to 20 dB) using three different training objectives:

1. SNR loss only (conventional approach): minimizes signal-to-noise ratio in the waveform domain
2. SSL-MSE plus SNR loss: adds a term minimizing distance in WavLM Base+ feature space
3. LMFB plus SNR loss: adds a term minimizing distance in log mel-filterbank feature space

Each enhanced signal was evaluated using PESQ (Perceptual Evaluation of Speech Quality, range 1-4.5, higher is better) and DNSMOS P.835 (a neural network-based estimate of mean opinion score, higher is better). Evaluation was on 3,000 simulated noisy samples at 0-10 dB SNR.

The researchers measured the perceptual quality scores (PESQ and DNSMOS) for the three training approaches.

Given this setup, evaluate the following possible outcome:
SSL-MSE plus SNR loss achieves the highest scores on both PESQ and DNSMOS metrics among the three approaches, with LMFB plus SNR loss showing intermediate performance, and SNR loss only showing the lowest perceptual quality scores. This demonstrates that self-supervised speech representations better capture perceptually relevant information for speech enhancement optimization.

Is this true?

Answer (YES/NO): NO